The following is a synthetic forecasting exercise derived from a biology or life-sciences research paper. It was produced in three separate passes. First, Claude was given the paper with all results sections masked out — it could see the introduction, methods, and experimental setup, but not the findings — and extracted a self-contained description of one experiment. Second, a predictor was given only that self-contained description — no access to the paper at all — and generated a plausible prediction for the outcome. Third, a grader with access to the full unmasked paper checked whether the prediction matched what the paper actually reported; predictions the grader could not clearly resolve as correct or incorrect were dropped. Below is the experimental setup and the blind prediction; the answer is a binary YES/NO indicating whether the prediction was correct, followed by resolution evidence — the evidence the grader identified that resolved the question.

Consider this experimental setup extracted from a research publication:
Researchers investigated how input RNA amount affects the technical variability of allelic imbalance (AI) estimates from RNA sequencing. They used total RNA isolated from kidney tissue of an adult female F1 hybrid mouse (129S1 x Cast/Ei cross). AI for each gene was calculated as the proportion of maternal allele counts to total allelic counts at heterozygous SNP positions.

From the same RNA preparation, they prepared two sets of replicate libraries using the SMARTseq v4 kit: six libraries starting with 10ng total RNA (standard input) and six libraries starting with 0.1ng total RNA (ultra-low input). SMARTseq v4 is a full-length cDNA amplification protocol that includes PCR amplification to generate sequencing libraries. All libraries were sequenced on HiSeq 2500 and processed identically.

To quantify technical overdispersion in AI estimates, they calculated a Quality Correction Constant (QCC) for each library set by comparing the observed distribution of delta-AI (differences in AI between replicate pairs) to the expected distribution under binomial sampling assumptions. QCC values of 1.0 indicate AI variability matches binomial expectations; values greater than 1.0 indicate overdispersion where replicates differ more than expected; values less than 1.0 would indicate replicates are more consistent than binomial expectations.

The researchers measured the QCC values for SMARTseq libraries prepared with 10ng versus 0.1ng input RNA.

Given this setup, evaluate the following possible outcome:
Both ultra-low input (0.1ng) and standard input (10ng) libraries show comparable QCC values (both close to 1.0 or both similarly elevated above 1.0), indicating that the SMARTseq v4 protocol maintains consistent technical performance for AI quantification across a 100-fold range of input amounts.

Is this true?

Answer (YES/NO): NO